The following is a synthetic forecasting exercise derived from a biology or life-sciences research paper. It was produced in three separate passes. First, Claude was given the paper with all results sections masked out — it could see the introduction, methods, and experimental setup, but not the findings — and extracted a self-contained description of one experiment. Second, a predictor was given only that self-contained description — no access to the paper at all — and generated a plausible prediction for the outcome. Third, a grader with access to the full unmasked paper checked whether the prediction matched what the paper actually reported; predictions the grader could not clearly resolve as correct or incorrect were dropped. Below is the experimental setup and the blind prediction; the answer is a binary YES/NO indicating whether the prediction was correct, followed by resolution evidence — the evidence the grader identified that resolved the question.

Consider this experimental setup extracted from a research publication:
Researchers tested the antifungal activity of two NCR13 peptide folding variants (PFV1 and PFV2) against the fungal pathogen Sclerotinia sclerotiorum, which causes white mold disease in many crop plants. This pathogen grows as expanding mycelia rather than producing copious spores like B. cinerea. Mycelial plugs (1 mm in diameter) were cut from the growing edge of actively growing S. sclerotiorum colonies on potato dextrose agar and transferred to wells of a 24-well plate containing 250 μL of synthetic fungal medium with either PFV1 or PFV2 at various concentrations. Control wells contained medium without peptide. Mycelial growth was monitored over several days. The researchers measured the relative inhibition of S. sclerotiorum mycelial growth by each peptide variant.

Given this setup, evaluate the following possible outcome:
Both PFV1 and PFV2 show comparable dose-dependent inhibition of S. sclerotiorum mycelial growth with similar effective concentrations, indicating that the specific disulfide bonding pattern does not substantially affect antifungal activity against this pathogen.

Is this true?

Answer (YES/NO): NO